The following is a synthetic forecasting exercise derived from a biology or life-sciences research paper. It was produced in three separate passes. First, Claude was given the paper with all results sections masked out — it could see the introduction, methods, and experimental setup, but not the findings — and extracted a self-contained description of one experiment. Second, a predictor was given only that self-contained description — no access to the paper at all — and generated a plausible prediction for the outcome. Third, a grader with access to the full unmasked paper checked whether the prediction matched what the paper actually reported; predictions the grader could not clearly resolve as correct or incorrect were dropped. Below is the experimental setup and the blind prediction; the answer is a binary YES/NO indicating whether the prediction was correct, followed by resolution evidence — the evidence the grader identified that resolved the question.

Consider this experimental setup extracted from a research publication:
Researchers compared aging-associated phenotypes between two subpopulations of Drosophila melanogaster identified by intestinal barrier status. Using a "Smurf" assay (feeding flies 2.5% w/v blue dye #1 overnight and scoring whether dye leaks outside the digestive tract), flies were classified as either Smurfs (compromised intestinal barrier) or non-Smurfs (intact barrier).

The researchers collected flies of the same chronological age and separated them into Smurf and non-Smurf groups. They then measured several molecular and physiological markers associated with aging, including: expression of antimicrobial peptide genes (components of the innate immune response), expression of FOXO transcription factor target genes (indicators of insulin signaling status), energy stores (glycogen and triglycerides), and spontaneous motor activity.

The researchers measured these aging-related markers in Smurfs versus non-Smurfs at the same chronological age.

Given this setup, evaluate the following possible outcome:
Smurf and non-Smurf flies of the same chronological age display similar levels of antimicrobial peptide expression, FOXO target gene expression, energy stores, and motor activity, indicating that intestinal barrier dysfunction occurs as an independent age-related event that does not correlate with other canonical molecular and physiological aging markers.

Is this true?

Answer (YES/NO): NO